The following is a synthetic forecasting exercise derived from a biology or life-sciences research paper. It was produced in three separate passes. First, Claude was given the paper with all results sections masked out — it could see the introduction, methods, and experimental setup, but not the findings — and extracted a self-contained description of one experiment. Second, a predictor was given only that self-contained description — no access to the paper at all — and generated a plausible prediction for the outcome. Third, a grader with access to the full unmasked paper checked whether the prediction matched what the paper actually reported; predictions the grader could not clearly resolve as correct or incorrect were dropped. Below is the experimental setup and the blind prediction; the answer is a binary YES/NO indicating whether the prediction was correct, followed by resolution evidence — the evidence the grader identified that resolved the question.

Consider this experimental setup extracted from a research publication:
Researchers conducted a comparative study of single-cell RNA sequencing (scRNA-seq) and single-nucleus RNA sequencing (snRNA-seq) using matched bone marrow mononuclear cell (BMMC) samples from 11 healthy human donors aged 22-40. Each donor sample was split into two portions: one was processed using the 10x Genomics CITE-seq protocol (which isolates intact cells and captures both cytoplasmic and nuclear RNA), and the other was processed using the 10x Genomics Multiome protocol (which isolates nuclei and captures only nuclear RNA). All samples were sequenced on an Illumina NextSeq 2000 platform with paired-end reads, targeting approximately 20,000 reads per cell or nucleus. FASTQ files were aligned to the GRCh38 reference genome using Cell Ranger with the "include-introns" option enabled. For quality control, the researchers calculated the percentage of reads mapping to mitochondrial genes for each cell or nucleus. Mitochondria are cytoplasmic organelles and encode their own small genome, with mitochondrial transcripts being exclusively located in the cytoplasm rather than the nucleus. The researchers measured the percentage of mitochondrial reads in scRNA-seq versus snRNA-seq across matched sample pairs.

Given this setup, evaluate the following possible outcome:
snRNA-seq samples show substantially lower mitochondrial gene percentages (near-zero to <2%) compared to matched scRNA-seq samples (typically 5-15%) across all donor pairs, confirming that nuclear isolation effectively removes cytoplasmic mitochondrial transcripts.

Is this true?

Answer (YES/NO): NO